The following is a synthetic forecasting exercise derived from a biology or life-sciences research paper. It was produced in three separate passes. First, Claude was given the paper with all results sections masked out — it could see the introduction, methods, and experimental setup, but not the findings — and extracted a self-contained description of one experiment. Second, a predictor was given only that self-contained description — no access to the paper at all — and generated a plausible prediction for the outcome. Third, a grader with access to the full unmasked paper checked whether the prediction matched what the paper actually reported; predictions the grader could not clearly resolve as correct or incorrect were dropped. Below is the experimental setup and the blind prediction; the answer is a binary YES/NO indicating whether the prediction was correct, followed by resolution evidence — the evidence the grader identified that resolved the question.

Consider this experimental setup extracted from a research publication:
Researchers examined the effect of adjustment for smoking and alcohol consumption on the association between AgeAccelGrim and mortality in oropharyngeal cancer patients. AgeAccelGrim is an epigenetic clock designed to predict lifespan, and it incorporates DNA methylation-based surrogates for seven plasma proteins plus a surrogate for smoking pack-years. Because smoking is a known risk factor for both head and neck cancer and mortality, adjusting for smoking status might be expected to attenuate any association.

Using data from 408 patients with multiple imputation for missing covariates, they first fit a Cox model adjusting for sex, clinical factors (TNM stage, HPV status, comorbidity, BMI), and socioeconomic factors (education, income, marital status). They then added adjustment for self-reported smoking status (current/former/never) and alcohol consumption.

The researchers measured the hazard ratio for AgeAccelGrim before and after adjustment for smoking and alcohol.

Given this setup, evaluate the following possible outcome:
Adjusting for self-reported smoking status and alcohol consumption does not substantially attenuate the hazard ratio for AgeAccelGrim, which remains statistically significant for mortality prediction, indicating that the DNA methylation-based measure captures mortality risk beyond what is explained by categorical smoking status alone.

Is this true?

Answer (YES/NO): YES